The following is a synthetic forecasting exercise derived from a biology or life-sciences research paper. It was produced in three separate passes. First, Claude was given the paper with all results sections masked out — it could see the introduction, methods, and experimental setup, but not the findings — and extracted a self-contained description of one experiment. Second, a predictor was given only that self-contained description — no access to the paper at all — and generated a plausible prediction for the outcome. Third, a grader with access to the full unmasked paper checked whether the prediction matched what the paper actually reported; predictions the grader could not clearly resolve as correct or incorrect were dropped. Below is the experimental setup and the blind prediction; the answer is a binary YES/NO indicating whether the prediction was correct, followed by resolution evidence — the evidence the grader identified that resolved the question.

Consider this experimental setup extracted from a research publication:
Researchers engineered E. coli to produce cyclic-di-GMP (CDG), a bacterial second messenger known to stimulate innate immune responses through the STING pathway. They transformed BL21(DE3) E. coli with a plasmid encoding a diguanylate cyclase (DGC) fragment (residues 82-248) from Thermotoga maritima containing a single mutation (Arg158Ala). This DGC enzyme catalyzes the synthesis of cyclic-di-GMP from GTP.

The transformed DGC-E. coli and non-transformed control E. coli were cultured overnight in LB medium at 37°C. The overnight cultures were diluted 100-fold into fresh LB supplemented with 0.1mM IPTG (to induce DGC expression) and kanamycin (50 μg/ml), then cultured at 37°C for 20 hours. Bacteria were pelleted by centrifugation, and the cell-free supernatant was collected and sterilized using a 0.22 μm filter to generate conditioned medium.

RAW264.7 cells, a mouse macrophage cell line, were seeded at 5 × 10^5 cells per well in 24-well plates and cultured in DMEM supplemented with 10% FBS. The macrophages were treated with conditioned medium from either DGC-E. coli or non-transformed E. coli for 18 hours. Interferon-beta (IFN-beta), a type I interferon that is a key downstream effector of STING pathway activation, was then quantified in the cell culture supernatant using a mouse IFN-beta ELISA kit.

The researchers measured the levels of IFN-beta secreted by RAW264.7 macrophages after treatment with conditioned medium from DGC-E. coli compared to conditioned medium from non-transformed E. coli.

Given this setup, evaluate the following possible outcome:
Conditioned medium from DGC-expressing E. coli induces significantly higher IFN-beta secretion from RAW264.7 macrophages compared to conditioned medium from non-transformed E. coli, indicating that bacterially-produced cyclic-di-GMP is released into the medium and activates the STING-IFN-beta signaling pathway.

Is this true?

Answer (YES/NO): YES